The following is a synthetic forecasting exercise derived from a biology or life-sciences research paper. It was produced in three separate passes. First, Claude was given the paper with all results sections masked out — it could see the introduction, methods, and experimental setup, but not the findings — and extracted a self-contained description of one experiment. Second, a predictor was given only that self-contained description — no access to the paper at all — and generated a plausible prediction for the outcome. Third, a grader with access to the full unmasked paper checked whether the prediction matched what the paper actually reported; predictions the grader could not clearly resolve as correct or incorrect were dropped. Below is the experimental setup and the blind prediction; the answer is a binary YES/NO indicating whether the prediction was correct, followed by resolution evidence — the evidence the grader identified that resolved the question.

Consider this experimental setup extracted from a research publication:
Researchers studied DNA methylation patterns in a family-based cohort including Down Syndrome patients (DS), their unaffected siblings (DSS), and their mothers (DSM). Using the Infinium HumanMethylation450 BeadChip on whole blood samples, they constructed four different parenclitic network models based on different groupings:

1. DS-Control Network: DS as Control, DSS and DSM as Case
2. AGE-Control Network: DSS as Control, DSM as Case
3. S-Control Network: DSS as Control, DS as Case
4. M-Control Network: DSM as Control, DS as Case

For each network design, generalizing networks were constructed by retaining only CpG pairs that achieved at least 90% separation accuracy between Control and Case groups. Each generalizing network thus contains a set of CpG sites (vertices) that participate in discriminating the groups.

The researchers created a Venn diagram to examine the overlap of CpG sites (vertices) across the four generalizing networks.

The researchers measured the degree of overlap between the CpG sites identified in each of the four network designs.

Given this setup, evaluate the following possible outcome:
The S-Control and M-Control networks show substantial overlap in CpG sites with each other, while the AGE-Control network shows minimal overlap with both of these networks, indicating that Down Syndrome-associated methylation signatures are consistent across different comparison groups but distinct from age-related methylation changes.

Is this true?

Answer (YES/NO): NO